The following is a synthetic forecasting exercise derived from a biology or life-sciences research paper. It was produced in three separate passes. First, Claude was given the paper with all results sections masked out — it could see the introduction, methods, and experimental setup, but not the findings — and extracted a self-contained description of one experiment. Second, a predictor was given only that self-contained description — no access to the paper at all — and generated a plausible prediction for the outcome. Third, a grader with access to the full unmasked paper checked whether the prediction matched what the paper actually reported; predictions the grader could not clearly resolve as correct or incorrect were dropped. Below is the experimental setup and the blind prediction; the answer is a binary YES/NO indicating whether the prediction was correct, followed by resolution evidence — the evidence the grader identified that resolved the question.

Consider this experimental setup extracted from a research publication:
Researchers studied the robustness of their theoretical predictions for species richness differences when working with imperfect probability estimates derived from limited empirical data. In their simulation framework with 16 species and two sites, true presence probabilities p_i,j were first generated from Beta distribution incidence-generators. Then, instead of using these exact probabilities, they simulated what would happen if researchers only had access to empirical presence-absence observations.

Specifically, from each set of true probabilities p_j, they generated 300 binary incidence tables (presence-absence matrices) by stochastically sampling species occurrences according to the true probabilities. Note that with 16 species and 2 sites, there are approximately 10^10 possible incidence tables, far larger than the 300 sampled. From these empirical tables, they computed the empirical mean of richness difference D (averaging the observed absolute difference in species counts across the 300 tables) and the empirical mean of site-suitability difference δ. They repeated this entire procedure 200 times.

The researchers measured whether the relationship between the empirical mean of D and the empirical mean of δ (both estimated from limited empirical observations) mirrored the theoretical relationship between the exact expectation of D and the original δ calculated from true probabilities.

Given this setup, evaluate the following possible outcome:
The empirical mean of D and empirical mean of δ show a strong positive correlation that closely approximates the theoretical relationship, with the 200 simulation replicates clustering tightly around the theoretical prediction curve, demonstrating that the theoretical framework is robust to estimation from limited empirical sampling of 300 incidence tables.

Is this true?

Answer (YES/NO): YES